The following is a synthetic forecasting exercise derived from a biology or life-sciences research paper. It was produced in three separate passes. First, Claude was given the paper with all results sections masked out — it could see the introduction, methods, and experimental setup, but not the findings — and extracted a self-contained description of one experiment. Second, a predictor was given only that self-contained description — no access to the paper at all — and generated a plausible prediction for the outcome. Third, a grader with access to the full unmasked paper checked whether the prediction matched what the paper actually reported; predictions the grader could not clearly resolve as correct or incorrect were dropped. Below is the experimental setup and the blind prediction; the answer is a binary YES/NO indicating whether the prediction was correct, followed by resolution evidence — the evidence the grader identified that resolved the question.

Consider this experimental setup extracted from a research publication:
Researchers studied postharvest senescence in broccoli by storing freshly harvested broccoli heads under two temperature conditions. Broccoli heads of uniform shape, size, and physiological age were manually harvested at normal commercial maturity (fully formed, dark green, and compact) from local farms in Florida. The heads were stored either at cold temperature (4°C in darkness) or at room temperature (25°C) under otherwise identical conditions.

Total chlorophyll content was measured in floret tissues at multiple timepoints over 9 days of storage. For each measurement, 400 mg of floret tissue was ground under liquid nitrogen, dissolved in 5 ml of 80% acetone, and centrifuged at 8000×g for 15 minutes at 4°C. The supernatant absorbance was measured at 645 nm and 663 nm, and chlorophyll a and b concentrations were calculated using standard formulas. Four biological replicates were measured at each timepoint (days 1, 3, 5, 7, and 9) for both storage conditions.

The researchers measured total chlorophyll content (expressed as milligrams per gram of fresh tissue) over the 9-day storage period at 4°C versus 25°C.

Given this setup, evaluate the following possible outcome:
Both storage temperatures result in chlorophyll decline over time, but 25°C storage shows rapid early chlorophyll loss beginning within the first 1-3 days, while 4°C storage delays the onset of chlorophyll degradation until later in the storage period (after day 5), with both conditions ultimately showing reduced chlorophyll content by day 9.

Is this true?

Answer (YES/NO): NO